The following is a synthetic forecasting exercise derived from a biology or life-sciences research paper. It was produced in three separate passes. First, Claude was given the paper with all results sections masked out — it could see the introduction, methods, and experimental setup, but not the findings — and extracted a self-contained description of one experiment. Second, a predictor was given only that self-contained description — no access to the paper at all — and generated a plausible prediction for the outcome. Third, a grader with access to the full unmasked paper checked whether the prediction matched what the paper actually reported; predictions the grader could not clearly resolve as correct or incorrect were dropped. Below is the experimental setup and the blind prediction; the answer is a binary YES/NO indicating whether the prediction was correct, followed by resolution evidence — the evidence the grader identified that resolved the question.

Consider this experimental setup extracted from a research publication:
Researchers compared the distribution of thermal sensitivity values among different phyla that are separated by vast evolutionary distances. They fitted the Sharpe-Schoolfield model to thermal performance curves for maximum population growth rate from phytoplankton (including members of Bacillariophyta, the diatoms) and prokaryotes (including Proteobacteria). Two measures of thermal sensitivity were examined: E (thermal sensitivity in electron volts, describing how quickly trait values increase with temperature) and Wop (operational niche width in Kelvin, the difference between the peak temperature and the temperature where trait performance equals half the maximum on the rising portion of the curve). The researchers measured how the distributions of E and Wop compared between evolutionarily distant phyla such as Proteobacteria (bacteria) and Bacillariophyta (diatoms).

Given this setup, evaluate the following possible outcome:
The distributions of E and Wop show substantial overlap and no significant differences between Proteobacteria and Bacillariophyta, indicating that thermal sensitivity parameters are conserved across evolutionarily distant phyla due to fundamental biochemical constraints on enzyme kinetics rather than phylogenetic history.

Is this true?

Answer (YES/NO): NO